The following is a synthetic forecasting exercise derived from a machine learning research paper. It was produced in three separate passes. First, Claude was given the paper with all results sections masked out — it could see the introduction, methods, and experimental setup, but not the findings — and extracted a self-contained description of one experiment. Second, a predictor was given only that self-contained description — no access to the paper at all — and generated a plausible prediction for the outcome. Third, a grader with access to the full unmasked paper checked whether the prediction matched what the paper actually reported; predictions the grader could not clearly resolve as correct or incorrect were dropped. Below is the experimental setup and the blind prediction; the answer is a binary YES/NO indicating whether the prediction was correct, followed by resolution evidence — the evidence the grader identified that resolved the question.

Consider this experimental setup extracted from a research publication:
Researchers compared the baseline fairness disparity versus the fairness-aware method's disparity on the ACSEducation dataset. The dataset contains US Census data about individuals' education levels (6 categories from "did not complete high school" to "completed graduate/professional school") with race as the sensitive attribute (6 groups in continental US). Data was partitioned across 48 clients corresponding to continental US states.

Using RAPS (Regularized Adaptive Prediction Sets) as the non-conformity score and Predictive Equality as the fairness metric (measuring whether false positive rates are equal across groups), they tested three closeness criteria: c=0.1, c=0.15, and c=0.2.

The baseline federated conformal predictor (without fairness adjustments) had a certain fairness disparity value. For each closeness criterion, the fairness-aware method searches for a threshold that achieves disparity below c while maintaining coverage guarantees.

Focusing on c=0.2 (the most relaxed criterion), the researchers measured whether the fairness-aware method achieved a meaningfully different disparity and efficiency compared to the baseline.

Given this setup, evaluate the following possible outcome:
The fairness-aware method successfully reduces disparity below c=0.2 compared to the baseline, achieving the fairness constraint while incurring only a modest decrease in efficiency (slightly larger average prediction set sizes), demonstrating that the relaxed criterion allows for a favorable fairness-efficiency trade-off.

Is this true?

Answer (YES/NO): NO